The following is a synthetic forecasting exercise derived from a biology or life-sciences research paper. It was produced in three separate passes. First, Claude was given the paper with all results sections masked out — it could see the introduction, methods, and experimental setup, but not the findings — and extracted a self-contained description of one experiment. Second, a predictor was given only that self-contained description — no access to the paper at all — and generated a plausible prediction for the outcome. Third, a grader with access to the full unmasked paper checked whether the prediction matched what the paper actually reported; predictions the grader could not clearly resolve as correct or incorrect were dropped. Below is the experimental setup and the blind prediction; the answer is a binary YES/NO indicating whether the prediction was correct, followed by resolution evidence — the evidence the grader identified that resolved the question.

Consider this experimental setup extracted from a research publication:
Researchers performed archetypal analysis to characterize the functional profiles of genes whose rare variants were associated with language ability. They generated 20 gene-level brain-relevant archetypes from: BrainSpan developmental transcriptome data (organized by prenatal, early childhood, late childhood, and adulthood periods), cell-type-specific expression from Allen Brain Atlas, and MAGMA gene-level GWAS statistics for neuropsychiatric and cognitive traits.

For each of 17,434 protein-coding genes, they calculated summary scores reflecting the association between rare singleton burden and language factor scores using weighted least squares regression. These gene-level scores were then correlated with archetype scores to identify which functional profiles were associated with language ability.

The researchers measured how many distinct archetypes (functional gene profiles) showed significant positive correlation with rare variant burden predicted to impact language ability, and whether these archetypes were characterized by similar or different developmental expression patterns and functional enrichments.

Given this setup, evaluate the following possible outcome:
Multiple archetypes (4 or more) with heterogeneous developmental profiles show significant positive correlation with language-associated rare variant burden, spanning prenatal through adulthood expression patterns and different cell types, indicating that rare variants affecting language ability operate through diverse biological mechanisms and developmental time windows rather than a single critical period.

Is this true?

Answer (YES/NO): YES